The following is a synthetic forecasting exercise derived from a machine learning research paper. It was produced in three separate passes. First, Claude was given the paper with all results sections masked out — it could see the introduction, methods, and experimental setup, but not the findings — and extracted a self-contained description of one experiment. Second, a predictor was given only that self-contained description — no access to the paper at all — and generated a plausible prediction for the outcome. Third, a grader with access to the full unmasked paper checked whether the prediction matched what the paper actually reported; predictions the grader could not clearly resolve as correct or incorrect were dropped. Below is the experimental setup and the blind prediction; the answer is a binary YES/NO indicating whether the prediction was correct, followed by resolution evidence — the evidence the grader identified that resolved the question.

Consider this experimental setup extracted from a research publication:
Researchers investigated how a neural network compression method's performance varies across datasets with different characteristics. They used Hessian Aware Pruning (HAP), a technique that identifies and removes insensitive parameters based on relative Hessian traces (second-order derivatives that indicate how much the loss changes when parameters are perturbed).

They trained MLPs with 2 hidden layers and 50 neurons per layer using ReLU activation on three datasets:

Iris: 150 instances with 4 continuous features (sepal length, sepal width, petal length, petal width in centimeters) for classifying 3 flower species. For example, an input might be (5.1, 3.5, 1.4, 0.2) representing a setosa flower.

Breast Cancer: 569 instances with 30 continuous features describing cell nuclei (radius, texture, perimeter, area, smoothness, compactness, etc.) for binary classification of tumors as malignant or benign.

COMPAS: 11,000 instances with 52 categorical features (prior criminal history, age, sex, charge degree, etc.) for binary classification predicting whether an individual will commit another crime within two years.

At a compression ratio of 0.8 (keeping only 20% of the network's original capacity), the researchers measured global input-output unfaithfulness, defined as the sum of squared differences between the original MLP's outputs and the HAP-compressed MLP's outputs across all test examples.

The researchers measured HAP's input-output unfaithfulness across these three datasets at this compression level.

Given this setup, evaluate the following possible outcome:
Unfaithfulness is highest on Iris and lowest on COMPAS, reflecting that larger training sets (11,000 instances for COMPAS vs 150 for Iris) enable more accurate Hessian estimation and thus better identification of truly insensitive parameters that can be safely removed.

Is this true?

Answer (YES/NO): NO